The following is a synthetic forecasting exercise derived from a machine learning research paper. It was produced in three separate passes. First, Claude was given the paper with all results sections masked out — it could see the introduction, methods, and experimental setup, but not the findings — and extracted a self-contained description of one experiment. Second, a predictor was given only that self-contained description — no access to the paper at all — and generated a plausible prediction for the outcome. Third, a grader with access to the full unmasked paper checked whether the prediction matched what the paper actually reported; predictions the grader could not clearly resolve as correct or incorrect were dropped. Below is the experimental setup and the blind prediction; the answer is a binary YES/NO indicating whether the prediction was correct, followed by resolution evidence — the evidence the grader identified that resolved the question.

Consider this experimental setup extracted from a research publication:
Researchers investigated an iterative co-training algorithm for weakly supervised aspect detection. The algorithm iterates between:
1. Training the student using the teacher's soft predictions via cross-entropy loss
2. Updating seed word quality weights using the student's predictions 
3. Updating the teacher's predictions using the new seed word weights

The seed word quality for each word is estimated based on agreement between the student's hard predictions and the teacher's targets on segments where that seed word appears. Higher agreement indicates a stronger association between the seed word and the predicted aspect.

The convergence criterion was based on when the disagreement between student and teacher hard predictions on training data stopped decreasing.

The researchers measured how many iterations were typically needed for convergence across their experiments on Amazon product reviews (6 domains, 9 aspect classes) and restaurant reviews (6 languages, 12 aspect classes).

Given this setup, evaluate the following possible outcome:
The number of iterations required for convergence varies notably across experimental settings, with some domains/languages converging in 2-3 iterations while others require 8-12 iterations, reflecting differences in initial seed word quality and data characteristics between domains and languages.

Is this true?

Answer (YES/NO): NO